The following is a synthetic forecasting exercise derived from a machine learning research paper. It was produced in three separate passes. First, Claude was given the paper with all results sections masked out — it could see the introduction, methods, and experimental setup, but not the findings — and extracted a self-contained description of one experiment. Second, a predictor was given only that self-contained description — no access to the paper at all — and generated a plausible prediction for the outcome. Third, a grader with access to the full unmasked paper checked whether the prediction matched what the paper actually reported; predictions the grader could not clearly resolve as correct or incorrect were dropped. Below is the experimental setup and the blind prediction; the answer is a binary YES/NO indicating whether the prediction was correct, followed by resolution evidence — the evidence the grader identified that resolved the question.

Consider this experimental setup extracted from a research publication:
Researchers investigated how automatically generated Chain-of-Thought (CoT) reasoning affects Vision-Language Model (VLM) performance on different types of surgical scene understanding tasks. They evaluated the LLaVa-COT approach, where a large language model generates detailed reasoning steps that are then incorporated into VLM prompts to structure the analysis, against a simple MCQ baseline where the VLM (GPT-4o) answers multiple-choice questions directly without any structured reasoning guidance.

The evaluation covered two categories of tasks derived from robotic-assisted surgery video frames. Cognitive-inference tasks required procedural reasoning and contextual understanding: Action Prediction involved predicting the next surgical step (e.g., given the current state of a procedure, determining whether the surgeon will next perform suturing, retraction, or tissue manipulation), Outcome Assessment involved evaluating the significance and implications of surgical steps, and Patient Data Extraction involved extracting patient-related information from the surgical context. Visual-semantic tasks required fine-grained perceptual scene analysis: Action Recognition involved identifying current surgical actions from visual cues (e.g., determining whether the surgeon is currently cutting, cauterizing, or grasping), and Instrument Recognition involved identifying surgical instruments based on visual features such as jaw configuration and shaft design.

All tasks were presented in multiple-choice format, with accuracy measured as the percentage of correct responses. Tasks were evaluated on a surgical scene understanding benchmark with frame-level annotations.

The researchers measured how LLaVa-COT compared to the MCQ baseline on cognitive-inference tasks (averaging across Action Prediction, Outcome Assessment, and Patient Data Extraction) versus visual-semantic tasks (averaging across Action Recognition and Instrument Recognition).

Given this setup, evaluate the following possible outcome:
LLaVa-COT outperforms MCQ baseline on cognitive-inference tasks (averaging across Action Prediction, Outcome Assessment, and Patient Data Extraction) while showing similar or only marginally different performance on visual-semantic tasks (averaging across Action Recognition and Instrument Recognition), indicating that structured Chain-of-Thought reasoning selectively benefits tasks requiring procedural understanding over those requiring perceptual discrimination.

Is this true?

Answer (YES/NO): NO